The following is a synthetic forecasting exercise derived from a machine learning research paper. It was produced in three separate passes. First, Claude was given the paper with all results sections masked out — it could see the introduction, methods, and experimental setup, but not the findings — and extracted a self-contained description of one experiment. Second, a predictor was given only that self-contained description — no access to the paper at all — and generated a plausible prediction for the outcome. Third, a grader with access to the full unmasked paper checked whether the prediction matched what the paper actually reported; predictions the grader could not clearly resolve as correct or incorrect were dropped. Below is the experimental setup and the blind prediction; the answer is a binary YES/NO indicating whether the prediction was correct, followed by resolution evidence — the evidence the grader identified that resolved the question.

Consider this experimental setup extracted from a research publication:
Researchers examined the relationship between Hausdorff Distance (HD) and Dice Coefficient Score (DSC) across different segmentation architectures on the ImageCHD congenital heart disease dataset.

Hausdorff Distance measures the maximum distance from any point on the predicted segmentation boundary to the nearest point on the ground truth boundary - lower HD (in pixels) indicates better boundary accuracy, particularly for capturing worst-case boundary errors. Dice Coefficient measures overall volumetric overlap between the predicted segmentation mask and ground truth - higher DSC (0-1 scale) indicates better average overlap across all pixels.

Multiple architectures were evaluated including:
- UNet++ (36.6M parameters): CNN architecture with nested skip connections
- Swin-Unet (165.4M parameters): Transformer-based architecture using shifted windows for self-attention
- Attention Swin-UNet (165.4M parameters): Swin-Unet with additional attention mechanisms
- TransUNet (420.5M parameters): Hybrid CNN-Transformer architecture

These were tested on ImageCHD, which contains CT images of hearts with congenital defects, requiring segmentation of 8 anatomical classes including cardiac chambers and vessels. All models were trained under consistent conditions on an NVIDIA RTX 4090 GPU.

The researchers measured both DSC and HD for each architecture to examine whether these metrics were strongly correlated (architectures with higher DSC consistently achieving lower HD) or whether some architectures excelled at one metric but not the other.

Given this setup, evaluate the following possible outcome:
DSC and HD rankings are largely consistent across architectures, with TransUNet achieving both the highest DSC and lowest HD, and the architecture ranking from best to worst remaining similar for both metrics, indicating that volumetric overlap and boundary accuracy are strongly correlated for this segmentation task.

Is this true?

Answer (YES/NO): NO